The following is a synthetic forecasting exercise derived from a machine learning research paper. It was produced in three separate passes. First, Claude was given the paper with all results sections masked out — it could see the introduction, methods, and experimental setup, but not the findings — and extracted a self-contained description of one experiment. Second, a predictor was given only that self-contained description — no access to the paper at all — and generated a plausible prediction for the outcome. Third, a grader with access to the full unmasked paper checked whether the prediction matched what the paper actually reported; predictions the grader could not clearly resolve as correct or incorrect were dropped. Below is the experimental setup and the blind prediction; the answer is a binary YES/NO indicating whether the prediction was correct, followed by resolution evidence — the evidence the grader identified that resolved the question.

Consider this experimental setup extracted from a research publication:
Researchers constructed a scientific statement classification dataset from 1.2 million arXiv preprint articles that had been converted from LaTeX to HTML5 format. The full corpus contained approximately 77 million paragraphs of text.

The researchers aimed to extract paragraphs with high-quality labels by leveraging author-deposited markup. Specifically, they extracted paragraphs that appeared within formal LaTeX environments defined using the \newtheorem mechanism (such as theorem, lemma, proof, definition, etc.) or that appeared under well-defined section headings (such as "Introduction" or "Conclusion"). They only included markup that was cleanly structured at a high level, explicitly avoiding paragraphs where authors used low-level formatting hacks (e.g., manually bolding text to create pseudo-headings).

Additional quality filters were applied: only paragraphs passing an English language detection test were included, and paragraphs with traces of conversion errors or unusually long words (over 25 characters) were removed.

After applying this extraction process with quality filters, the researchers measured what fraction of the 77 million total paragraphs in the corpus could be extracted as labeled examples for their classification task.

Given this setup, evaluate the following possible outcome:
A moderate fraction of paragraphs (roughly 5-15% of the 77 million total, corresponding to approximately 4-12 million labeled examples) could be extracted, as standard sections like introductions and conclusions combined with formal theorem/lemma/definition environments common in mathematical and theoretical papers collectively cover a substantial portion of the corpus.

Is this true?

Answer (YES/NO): YES